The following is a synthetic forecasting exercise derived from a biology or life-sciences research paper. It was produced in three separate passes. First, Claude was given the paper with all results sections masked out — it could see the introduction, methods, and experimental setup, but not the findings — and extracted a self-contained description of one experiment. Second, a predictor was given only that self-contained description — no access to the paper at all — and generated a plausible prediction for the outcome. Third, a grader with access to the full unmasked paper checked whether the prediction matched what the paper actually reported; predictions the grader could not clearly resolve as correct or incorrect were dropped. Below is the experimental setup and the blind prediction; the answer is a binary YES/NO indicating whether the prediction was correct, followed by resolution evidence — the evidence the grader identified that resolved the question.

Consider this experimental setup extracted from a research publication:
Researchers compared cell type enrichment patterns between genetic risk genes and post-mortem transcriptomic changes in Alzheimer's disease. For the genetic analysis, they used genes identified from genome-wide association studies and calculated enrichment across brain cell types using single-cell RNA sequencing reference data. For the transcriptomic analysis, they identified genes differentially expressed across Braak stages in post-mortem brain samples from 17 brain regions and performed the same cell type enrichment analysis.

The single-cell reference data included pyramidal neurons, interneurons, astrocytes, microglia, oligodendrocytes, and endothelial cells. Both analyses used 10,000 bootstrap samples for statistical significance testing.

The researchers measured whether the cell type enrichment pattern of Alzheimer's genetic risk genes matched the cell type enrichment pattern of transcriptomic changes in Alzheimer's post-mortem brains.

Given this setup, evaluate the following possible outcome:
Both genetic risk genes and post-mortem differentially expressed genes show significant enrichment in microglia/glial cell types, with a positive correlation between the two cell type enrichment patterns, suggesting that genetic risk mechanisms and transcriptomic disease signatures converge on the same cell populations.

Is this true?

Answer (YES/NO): NO